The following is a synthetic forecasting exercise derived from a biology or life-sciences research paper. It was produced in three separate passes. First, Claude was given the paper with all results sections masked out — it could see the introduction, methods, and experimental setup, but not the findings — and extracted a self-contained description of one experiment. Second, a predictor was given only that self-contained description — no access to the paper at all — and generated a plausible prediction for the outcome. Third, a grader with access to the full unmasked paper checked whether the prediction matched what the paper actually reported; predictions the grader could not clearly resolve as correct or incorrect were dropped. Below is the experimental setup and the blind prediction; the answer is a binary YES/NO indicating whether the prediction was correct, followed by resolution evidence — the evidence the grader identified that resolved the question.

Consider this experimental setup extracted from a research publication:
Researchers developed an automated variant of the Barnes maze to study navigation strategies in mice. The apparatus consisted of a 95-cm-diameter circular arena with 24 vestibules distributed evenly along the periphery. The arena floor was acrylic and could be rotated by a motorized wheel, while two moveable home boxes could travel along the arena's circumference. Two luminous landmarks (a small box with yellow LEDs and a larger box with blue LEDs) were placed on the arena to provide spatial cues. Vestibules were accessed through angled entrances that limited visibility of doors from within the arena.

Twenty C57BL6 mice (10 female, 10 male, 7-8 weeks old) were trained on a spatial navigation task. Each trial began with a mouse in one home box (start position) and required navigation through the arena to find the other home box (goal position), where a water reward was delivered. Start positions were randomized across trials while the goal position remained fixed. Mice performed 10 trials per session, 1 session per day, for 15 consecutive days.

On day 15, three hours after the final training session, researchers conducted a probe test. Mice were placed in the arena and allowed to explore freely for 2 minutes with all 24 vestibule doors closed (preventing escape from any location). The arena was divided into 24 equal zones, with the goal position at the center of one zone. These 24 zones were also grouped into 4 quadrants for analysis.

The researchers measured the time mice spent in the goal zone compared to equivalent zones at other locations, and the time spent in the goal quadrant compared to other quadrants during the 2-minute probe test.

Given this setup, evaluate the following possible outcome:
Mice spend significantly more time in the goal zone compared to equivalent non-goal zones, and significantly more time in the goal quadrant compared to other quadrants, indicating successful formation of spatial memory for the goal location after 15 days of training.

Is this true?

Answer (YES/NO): YES